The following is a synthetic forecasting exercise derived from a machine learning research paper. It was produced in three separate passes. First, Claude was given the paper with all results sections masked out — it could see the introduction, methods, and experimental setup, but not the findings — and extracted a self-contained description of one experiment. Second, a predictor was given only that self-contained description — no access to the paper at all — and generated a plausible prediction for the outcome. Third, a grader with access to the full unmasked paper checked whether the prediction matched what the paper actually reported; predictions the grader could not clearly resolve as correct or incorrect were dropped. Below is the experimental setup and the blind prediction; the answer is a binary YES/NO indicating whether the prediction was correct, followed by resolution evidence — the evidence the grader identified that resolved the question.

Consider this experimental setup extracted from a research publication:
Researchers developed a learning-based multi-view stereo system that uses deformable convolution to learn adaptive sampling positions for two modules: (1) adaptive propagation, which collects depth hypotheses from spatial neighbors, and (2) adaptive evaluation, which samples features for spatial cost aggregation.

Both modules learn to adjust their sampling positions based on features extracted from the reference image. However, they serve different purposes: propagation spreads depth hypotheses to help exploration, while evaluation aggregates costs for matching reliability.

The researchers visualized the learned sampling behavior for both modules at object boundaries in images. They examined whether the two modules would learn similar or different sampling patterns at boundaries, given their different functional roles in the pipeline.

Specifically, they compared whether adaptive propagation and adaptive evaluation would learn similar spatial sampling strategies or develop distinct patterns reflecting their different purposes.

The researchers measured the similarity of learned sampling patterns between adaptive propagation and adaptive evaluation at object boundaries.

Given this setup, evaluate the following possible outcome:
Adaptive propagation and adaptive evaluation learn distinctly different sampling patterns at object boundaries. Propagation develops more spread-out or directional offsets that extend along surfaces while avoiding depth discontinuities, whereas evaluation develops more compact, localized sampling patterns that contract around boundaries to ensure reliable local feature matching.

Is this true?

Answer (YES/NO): NO